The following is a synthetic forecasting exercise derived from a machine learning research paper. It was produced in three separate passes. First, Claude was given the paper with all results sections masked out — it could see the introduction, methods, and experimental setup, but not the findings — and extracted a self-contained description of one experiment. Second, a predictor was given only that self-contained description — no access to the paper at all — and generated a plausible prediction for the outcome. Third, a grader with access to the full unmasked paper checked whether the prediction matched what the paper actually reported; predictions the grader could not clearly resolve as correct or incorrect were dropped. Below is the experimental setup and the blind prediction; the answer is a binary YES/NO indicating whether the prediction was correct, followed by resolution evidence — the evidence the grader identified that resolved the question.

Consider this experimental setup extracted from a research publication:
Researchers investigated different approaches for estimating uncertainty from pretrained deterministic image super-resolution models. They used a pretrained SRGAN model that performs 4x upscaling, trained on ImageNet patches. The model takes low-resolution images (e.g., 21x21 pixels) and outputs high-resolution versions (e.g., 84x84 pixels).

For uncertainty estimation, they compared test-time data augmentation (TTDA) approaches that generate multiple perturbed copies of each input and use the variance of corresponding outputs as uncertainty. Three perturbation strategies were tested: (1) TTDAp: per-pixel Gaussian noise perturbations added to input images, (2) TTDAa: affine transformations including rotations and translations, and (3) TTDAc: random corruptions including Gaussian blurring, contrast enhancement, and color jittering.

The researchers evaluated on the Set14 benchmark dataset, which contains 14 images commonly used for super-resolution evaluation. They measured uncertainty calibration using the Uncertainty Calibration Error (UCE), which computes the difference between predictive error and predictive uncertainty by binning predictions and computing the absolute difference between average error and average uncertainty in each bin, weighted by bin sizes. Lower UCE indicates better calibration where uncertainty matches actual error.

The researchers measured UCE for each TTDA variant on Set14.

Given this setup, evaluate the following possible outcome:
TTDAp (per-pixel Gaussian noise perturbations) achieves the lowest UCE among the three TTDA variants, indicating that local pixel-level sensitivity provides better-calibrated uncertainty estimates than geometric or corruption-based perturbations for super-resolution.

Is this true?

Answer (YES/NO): YES